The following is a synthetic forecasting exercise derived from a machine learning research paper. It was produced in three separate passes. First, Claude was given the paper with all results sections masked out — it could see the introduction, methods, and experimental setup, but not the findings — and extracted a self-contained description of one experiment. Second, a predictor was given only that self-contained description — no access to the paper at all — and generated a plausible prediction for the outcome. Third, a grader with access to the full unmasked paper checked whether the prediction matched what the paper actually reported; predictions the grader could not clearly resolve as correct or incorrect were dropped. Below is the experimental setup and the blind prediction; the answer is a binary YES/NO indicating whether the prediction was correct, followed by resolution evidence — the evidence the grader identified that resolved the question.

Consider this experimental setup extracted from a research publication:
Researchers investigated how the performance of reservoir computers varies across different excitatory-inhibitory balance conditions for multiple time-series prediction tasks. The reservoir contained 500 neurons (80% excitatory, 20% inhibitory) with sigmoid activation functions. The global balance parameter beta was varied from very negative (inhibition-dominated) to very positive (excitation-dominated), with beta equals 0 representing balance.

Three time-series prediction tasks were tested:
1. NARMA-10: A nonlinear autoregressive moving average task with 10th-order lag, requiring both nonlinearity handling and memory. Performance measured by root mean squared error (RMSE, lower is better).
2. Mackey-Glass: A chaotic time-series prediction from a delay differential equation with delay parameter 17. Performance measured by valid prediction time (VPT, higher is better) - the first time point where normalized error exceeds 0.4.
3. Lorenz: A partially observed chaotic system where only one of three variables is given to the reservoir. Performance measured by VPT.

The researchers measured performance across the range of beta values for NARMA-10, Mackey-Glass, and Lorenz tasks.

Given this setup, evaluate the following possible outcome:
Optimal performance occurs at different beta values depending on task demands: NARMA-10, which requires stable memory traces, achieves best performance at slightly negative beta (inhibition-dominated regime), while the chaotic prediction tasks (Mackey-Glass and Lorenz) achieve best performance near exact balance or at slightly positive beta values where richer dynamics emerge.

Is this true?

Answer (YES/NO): NO